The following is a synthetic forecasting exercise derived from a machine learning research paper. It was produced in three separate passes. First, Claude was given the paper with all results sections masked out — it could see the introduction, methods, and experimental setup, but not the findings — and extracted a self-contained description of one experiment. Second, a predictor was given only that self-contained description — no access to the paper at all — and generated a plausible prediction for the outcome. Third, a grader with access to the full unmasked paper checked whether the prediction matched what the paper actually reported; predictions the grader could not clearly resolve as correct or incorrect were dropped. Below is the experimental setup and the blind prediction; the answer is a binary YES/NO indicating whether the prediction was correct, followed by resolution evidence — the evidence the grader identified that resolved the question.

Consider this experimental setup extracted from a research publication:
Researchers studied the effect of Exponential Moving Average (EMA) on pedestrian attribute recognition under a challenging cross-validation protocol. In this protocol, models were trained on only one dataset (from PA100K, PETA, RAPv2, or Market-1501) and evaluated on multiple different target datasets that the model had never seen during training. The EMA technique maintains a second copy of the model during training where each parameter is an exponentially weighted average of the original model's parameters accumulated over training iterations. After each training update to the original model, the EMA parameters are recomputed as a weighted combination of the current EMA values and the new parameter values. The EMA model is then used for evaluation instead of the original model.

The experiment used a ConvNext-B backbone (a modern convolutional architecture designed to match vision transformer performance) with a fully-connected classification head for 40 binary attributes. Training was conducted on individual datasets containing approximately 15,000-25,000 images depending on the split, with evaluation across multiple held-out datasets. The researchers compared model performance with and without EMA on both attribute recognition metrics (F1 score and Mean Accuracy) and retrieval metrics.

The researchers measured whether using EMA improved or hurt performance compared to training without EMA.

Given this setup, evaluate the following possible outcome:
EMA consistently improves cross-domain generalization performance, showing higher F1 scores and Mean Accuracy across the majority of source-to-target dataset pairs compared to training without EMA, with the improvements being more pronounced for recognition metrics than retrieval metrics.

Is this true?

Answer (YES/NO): NO